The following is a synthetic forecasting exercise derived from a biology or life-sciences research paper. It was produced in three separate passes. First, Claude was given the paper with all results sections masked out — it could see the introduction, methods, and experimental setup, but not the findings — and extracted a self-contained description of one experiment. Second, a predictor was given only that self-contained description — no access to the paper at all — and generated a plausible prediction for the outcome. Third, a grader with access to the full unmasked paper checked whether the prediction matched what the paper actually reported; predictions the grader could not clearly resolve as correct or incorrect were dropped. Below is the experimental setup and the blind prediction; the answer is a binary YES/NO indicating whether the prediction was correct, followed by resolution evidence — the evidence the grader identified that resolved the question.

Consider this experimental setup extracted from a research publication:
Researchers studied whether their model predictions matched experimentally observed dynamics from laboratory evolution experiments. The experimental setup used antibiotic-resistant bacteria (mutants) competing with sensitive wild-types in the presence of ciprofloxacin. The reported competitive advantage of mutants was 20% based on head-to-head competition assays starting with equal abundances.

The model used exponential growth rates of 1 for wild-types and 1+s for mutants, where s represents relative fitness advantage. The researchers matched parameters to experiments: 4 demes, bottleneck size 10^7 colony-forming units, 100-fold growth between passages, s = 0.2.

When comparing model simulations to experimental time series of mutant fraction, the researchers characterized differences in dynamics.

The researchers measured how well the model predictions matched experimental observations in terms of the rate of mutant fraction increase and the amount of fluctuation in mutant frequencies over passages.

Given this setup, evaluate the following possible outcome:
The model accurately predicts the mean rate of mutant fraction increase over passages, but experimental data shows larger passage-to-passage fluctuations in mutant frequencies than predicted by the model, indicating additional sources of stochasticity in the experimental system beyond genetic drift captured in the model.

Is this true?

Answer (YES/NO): NO